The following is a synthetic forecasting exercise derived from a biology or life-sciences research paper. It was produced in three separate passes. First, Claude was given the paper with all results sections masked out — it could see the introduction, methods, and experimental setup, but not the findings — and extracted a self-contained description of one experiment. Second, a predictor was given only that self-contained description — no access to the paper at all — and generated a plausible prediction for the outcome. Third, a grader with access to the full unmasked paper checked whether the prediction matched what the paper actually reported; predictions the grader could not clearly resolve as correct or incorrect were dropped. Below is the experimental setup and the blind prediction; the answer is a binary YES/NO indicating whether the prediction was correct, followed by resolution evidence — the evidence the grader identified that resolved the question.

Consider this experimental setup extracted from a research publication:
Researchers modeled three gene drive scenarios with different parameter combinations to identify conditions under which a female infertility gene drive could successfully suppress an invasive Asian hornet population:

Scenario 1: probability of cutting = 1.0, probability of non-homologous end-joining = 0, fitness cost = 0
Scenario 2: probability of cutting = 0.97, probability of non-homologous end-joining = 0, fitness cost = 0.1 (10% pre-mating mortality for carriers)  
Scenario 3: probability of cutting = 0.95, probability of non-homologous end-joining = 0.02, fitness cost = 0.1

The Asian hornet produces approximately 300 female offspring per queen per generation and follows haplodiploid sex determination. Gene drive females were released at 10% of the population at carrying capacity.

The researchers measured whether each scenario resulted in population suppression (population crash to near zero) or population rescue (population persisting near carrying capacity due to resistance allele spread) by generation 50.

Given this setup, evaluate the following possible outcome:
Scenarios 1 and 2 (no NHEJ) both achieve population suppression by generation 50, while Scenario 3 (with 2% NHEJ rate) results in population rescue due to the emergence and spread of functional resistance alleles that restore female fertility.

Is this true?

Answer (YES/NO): NO